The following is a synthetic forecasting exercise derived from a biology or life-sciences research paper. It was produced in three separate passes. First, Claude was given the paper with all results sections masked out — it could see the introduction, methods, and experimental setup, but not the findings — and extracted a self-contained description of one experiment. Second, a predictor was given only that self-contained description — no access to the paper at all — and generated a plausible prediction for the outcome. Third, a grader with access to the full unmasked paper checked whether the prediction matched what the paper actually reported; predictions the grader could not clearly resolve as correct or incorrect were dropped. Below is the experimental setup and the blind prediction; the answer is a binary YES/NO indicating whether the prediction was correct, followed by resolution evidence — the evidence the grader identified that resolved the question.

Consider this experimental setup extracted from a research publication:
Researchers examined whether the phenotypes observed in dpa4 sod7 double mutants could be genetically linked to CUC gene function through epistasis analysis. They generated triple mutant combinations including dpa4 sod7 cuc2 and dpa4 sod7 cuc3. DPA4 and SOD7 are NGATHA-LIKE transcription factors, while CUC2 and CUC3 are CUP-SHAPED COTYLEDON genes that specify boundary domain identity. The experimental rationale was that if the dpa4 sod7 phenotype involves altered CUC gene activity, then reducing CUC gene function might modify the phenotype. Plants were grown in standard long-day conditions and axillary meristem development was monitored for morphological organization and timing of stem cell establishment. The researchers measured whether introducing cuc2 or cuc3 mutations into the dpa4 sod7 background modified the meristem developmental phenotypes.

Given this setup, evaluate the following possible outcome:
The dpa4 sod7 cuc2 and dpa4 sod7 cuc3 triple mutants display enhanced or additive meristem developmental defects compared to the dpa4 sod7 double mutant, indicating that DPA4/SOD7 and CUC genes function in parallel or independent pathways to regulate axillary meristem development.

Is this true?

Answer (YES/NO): NO